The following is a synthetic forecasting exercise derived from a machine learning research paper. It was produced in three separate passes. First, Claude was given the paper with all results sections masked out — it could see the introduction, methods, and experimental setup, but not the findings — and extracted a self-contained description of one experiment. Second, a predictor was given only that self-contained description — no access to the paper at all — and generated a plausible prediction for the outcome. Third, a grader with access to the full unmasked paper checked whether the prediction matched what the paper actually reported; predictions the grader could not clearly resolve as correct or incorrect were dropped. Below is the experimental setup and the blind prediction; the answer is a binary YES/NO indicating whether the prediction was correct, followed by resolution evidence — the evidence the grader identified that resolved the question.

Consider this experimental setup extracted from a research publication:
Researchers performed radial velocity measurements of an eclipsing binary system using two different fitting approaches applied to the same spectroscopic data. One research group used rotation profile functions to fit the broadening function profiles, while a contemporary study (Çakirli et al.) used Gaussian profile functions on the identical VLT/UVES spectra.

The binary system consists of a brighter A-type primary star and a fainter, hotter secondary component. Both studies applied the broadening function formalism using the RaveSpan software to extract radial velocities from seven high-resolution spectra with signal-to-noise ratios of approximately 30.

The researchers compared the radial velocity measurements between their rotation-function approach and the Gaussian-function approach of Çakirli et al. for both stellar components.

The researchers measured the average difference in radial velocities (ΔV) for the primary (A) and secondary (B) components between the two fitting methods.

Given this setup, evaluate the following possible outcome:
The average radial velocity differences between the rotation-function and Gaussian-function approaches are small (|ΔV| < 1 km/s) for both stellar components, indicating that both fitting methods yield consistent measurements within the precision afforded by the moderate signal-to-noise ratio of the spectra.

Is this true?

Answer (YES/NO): NO